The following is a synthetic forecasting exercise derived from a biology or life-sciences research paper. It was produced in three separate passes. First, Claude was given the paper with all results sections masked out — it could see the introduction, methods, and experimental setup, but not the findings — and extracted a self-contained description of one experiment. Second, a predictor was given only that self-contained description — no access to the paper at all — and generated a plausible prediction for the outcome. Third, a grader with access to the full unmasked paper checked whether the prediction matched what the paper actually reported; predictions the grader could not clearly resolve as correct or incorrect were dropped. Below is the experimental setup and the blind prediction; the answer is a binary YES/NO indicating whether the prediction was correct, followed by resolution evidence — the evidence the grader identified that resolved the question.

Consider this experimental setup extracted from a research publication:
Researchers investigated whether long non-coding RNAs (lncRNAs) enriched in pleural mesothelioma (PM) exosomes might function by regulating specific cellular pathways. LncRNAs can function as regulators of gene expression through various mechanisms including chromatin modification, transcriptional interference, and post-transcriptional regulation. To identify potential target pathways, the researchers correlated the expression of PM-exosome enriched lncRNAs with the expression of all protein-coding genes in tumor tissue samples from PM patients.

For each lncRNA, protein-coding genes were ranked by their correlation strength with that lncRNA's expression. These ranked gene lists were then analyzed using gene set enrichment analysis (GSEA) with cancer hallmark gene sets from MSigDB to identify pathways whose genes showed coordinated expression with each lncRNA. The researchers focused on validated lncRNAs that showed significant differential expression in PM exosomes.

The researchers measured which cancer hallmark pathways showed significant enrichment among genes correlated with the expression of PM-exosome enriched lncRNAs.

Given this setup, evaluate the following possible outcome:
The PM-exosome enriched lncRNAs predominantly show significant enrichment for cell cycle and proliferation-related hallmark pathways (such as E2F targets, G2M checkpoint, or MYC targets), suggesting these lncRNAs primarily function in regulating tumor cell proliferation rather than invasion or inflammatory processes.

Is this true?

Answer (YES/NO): YES